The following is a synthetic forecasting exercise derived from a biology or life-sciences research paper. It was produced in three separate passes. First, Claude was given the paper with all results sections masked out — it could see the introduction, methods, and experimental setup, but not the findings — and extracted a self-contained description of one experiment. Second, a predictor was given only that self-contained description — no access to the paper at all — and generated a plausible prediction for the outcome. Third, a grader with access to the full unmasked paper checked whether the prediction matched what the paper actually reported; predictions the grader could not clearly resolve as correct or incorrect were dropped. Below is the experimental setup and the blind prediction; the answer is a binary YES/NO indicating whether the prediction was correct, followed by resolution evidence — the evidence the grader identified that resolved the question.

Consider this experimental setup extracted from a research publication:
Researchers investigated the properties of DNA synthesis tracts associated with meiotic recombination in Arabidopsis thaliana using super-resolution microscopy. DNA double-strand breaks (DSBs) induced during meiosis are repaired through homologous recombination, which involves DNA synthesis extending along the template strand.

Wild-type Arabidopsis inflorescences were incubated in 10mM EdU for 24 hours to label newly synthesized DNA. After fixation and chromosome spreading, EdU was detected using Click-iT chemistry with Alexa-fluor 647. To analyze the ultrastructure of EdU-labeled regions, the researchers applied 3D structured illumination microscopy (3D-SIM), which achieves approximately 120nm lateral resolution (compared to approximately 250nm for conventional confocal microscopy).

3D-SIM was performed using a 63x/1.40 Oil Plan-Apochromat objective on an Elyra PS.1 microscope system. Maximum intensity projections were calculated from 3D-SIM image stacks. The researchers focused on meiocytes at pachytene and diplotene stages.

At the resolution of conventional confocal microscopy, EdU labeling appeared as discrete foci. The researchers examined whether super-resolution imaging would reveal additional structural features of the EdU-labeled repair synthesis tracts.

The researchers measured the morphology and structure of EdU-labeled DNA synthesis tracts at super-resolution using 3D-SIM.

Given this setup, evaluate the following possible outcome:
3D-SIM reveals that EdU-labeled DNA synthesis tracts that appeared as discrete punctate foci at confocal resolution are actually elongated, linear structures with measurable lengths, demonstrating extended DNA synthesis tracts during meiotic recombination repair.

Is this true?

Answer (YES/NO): NO